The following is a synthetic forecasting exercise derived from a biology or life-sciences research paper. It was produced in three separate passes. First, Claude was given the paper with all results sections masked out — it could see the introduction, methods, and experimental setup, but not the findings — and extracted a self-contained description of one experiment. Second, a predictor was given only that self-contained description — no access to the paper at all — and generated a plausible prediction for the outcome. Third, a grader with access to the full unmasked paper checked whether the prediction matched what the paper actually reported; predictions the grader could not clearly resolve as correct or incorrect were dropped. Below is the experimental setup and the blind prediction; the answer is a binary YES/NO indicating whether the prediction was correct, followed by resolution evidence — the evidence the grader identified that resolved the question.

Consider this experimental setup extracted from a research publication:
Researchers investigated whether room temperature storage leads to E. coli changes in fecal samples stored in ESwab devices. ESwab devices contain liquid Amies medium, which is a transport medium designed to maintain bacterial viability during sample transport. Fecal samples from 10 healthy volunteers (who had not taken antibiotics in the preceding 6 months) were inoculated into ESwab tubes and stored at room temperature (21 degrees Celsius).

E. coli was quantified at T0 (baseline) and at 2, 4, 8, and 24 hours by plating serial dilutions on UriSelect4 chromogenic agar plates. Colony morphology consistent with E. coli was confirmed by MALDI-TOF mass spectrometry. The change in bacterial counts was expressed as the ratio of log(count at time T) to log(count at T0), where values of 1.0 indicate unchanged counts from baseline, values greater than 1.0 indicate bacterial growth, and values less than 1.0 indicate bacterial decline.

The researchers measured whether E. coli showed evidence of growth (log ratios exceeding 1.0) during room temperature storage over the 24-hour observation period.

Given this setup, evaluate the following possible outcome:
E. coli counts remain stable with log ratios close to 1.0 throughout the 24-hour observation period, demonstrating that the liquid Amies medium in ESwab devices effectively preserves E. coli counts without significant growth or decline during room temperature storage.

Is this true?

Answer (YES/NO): NO